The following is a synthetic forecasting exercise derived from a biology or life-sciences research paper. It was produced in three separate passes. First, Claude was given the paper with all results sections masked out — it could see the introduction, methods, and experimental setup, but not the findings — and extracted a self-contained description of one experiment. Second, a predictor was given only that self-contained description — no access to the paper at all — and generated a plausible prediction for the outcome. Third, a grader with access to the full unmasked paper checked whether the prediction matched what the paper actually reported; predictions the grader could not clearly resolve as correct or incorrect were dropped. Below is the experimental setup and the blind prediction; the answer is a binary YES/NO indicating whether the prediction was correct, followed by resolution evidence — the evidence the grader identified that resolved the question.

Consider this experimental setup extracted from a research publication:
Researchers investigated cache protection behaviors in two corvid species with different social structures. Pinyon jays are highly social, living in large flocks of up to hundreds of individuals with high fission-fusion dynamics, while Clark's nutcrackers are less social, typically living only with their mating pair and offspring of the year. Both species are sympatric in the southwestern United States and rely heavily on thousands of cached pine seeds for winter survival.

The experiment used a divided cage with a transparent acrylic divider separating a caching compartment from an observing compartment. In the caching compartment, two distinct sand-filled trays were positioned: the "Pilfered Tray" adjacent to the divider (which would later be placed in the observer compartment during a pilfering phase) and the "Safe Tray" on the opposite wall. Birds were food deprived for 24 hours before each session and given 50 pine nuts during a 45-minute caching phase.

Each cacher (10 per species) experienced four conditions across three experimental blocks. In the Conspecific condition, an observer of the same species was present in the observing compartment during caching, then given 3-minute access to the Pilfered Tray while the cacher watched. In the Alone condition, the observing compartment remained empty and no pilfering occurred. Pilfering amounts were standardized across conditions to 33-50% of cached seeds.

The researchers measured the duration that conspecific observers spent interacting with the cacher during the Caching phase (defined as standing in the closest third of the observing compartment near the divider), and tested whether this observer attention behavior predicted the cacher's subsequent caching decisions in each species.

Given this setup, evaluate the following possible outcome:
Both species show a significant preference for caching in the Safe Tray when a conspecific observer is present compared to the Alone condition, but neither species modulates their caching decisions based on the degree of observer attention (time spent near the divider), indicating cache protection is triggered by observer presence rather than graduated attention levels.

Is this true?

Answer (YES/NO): NO